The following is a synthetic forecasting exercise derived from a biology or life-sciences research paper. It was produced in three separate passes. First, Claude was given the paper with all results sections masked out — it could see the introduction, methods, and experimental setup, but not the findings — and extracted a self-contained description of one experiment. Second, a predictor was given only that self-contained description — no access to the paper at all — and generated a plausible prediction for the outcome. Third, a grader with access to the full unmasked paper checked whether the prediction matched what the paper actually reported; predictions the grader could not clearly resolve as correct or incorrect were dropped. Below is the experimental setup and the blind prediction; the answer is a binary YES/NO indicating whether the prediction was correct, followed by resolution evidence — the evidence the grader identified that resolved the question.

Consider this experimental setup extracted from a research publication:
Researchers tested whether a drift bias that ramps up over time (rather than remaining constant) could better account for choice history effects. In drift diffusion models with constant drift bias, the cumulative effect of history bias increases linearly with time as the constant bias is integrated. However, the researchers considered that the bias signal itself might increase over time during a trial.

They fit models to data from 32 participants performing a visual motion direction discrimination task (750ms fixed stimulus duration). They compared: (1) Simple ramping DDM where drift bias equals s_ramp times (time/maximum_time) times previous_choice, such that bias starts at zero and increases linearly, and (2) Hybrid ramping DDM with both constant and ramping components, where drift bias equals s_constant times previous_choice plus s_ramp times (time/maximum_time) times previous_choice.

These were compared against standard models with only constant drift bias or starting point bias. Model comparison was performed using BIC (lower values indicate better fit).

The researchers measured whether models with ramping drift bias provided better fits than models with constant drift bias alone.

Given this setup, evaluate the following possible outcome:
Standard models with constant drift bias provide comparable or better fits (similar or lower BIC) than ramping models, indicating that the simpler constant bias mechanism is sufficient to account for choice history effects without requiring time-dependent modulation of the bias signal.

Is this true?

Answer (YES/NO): YES